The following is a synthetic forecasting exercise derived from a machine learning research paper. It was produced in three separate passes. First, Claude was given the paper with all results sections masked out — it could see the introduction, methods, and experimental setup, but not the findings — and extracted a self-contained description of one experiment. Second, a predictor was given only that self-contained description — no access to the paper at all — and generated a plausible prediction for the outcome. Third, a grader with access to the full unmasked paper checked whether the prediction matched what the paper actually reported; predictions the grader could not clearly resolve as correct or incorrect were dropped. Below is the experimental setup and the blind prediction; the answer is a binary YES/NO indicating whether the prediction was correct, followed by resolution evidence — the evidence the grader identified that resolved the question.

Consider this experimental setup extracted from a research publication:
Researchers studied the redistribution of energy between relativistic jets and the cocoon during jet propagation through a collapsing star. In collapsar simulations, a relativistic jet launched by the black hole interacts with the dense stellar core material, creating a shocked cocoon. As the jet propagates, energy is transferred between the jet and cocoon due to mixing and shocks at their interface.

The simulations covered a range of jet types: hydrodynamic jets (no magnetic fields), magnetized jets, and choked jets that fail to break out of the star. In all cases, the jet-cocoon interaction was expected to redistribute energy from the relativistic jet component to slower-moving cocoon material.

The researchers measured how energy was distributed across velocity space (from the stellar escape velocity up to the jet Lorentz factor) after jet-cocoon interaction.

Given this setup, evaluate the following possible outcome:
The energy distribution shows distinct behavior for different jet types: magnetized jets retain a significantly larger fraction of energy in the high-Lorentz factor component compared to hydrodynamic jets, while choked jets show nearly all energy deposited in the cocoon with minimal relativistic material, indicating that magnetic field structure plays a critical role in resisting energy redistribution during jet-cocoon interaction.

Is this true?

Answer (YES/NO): NO